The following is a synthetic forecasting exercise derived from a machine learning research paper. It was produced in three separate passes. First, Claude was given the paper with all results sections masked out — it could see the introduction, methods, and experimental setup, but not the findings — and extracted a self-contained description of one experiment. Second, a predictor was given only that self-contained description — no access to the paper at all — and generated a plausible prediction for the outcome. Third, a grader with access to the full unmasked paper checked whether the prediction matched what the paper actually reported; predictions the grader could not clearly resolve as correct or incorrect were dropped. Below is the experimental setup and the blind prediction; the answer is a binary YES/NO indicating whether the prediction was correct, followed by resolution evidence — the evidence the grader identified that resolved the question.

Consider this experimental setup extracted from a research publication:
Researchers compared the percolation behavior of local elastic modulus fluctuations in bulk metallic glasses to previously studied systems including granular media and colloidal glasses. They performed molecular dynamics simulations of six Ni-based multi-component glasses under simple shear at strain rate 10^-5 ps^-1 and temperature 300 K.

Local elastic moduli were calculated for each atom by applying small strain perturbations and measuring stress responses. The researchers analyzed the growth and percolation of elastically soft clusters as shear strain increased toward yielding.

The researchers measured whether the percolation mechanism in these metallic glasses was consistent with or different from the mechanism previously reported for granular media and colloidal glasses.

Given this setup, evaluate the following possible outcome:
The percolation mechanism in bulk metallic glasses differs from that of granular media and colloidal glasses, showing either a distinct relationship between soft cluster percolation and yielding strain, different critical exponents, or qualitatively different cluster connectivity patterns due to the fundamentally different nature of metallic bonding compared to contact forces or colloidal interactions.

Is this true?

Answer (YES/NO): NO